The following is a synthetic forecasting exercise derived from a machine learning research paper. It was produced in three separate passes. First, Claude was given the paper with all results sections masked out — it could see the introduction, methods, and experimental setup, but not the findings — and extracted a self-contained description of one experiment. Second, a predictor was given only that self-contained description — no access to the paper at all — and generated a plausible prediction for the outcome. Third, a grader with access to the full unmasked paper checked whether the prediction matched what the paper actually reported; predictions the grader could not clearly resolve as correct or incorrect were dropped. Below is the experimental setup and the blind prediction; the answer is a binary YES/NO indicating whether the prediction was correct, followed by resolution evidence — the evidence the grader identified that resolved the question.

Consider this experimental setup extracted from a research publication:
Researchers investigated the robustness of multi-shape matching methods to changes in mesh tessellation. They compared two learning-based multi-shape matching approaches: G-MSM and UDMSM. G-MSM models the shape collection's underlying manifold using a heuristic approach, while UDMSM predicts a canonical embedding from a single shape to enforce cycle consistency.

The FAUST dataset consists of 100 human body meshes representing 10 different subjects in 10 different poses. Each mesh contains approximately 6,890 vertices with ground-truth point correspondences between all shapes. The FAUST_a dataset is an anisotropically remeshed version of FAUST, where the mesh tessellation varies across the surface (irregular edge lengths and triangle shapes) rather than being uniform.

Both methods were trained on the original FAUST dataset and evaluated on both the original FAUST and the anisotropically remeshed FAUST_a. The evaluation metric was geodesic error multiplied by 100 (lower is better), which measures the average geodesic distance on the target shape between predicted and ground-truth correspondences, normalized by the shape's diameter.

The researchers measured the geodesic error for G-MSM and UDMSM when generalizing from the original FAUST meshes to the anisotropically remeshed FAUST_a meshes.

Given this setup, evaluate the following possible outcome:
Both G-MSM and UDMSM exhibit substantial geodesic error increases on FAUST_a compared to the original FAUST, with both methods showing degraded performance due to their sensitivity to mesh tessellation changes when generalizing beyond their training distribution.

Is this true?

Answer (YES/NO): YES